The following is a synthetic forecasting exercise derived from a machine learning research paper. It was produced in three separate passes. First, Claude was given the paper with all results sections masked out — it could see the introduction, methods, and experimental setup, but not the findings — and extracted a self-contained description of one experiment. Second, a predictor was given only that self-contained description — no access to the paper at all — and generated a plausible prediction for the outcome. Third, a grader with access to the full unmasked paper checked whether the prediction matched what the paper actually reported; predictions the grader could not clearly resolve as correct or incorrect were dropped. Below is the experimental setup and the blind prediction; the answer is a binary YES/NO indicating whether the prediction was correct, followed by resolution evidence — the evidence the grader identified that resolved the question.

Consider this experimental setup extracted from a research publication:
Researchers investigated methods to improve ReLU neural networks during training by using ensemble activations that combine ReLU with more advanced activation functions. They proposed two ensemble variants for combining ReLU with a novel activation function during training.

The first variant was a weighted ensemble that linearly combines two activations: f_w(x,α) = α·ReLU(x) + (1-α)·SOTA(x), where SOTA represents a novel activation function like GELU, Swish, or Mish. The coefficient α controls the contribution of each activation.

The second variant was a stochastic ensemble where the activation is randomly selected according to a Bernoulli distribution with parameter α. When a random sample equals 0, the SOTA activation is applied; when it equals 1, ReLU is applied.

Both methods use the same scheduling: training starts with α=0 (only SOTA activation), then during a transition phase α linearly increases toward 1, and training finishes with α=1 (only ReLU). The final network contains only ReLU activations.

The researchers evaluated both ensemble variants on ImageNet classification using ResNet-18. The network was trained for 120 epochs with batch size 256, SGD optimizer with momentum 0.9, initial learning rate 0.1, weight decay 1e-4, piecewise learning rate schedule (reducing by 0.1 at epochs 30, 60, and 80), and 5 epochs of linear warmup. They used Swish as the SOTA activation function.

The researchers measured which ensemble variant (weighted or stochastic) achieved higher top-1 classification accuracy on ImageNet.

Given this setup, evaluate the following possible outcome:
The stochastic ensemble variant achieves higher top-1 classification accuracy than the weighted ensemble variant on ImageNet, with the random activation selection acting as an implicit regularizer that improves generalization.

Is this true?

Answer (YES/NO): YES